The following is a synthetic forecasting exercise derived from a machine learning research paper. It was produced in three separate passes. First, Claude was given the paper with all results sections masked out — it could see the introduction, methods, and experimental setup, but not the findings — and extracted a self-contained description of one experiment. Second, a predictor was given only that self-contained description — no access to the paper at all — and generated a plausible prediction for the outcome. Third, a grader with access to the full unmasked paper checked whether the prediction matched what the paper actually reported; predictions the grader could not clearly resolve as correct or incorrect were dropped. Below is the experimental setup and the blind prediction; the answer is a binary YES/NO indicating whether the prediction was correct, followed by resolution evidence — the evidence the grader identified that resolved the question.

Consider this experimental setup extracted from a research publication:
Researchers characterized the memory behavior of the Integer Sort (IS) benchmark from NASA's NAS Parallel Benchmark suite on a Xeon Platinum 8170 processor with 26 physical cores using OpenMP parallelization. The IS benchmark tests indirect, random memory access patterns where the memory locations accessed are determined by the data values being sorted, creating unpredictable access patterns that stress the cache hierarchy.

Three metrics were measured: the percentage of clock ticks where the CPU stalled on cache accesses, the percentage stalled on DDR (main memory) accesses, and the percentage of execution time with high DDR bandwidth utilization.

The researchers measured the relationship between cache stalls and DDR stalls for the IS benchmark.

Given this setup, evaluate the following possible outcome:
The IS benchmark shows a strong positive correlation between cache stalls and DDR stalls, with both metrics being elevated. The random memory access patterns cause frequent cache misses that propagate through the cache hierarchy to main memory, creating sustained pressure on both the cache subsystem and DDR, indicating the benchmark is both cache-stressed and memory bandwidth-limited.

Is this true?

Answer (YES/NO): NO